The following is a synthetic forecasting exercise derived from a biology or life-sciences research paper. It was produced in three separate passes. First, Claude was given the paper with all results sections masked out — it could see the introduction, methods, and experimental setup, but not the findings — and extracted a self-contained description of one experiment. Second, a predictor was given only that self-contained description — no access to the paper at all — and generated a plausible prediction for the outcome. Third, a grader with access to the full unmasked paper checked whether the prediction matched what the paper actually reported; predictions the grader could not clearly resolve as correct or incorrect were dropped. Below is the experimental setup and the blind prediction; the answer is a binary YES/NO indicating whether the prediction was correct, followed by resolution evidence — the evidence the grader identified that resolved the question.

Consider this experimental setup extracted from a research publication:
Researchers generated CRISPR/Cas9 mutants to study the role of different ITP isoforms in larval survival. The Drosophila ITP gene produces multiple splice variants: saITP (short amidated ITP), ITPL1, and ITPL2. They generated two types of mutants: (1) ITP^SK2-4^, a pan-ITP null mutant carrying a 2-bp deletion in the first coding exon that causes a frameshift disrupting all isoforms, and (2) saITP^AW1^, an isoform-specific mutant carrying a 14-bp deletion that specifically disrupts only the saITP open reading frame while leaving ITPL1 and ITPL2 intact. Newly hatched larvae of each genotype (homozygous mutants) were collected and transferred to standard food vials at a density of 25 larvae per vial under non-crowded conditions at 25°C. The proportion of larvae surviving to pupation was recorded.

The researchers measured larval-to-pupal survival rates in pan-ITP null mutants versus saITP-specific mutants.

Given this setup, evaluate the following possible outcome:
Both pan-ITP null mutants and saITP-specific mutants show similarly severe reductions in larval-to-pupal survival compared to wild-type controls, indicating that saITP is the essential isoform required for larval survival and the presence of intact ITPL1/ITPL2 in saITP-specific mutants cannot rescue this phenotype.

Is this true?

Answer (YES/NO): YES